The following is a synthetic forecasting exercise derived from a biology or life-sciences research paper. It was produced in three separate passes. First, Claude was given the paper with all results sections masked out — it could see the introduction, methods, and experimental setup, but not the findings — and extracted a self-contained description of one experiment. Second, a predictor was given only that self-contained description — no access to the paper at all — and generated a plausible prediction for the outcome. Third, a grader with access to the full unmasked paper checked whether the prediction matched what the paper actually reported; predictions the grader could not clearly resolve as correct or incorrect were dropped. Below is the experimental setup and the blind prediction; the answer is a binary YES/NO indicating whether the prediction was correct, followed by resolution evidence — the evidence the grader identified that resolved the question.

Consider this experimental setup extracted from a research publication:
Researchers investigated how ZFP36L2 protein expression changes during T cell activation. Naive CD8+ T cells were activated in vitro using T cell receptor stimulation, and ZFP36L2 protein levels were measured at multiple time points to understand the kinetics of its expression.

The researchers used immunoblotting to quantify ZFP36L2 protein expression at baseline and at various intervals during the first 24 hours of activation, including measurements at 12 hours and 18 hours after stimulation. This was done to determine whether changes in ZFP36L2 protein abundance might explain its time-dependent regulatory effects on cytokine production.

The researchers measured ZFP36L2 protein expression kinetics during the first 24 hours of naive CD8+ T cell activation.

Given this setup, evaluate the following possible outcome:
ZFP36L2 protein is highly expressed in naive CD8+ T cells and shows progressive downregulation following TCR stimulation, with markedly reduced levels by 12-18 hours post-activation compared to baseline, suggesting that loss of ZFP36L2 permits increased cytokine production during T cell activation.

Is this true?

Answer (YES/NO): NO